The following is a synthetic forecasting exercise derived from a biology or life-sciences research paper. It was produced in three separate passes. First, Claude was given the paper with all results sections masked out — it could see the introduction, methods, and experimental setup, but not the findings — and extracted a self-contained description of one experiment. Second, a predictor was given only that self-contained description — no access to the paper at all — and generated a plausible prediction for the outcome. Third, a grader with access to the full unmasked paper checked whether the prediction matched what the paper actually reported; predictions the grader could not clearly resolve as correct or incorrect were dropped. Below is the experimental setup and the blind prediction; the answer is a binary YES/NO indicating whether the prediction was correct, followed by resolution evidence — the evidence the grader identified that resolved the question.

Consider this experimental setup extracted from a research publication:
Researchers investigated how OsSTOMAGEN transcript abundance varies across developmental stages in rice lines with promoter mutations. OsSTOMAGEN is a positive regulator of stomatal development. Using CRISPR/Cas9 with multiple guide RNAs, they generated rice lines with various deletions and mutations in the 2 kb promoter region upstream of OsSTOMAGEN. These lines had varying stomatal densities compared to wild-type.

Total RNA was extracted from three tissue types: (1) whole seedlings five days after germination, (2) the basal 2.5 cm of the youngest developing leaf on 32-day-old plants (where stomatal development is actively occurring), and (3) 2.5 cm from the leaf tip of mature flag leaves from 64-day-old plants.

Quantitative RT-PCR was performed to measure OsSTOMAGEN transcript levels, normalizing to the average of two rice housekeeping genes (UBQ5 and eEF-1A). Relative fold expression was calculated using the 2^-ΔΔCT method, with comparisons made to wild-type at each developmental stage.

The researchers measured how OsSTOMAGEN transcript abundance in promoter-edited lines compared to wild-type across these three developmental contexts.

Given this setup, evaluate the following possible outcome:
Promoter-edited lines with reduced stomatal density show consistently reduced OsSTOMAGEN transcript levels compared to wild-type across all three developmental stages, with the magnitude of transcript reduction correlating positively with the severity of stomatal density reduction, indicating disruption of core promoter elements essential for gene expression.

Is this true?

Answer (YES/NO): NO